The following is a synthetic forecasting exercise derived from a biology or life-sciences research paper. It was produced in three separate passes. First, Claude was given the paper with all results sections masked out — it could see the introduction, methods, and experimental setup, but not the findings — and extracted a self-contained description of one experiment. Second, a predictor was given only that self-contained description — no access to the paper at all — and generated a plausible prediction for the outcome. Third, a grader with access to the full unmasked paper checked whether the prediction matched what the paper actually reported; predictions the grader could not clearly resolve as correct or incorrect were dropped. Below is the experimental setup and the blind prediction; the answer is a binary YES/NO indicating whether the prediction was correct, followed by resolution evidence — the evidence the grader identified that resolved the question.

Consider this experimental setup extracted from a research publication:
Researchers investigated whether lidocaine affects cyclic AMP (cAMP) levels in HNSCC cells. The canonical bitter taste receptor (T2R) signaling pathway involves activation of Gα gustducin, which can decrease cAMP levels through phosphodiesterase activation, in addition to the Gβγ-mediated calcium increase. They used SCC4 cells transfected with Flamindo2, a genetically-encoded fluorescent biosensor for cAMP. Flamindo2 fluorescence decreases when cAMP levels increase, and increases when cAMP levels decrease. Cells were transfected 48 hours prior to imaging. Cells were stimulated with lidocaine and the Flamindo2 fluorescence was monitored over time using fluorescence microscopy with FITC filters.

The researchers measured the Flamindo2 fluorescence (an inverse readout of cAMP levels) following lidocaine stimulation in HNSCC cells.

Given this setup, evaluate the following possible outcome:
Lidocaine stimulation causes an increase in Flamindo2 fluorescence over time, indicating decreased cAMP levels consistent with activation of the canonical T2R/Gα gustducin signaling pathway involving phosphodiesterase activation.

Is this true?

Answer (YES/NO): YES